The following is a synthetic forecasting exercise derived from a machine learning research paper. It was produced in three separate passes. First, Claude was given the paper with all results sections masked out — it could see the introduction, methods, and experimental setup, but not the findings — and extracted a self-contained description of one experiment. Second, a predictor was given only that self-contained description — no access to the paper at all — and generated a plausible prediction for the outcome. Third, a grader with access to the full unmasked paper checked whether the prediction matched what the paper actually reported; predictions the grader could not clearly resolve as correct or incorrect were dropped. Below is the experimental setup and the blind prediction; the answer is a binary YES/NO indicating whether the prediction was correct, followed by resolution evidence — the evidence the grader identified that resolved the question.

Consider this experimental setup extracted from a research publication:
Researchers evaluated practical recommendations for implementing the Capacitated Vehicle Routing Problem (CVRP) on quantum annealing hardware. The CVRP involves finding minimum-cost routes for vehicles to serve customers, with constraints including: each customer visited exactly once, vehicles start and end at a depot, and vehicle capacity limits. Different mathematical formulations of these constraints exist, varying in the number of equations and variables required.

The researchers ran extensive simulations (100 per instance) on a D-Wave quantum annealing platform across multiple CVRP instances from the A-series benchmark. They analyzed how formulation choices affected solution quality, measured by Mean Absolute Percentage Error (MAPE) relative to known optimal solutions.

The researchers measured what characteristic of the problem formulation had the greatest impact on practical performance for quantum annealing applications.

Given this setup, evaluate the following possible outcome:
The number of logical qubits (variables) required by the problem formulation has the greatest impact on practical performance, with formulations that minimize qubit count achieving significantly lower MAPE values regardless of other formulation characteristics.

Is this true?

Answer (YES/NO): NO